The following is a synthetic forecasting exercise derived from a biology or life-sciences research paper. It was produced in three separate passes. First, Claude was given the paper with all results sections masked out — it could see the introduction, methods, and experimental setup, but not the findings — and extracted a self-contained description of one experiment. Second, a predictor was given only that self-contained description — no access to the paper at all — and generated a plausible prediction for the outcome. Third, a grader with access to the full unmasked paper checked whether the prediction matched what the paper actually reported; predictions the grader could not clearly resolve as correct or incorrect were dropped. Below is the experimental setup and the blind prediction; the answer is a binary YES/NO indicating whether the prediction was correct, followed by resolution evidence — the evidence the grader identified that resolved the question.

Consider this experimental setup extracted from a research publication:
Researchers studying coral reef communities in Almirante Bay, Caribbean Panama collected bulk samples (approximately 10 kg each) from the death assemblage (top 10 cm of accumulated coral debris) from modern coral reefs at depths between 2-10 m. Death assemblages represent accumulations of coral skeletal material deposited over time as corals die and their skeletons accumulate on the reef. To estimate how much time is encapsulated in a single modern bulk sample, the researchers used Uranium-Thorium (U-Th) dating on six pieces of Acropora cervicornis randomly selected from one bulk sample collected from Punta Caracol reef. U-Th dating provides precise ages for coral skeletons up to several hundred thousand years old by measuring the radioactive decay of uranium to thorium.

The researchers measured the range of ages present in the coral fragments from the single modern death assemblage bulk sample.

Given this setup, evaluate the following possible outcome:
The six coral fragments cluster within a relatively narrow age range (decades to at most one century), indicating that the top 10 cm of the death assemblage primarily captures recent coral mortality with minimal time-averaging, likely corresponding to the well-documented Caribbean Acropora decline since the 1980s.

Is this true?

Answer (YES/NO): YES